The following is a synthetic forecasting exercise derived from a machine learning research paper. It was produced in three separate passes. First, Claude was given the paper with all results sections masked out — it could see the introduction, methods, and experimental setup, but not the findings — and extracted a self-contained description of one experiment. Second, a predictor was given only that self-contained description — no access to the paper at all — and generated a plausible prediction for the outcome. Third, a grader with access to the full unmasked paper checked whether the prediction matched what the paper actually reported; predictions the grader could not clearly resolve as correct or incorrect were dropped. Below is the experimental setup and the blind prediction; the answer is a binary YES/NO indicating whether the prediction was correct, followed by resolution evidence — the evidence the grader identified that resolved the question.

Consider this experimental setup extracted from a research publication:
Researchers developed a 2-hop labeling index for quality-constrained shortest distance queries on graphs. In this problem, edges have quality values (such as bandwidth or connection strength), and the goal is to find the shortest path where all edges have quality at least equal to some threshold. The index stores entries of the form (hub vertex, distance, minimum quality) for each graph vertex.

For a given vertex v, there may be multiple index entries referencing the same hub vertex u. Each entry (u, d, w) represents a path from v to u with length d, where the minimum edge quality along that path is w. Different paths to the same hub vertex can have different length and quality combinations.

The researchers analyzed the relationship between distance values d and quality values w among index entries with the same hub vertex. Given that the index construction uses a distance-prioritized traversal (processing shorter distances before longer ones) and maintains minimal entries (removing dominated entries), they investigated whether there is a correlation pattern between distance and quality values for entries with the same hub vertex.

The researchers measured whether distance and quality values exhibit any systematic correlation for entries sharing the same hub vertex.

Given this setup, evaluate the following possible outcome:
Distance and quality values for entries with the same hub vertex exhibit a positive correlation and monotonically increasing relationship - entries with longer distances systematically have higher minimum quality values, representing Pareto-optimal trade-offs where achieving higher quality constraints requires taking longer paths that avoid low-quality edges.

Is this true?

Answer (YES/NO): YES